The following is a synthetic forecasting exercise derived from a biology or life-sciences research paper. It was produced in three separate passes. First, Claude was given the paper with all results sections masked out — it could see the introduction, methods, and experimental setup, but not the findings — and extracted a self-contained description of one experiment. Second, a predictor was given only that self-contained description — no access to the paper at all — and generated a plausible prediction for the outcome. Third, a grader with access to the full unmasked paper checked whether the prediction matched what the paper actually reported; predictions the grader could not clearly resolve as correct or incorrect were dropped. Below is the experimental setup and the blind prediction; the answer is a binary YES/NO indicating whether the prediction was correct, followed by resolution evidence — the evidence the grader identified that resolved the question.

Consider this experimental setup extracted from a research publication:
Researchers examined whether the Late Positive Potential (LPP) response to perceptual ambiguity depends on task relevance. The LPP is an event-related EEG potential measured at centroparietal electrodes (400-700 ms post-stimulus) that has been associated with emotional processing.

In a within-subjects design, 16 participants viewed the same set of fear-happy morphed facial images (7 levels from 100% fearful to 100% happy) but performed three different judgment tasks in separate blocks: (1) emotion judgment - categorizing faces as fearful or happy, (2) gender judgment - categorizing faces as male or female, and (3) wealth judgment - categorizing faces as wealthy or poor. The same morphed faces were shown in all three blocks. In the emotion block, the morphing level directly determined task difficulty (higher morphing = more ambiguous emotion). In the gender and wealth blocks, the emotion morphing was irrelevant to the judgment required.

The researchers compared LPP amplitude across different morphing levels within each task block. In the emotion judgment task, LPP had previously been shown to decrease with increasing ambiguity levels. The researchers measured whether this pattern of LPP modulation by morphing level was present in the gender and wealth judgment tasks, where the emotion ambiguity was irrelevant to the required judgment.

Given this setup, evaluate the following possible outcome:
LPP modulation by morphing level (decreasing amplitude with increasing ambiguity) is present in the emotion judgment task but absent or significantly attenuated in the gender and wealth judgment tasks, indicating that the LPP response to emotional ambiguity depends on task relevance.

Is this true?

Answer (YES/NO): YES